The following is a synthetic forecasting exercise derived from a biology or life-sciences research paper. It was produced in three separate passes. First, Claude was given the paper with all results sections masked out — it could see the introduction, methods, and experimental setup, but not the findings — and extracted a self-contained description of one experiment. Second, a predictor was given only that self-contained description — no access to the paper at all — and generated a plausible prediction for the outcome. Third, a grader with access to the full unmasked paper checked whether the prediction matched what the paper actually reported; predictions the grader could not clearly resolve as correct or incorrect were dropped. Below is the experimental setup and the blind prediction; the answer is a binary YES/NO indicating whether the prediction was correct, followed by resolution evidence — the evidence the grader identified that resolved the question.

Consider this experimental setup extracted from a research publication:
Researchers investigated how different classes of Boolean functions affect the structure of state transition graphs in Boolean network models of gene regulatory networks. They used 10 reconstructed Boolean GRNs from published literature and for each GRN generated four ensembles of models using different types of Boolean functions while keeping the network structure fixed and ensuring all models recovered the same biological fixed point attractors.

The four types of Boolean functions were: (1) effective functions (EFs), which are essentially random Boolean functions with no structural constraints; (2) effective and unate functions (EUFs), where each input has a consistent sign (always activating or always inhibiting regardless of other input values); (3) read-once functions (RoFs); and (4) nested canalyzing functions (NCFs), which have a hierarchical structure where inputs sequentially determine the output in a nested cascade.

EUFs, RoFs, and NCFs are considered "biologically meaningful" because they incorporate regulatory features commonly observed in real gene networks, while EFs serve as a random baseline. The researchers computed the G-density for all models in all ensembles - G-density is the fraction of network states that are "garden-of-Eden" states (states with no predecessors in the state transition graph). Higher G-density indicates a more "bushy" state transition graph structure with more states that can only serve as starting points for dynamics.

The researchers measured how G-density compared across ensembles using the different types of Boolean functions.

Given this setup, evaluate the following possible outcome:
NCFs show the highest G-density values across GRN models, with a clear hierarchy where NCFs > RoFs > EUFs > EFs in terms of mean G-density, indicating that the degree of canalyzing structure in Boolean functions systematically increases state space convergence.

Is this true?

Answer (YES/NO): NO